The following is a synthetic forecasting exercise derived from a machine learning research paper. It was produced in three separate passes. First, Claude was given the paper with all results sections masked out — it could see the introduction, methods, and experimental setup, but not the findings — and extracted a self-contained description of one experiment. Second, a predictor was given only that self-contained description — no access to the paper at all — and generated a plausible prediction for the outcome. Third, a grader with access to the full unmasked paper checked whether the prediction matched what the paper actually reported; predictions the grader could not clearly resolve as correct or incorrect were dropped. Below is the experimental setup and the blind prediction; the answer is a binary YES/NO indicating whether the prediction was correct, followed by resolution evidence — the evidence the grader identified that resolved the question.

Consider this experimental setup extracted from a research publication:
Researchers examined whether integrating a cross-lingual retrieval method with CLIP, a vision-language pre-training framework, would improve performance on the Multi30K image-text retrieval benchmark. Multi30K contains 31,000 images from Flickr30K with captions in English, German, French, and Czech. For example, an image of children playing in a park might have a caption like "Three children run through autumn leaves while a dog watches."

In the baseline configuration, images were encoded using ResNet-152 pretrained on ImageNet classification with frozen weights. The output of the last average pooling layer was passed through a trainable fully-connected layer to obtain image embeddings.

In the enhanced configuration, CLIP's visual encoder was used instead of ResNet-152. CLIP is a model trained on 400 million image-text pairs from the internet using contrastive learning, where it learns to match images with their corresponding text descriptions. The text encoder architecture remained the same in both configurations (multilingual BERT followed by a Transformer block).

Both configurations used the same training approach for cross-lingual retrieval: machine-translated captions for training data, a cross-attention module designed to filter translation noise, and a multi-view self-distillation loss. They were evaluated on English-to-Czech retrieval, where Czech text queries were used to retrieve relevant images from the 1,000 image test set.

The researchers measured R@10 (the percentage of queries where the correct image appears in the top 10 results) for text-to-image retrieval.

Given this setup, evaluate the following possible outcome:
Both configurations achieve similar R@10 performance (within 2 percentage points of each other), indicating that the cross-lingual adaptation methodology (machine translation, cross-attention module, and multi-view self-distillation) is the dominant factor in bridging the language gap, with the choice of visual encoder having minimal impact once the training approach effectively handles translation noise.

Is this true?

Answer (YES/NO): NO